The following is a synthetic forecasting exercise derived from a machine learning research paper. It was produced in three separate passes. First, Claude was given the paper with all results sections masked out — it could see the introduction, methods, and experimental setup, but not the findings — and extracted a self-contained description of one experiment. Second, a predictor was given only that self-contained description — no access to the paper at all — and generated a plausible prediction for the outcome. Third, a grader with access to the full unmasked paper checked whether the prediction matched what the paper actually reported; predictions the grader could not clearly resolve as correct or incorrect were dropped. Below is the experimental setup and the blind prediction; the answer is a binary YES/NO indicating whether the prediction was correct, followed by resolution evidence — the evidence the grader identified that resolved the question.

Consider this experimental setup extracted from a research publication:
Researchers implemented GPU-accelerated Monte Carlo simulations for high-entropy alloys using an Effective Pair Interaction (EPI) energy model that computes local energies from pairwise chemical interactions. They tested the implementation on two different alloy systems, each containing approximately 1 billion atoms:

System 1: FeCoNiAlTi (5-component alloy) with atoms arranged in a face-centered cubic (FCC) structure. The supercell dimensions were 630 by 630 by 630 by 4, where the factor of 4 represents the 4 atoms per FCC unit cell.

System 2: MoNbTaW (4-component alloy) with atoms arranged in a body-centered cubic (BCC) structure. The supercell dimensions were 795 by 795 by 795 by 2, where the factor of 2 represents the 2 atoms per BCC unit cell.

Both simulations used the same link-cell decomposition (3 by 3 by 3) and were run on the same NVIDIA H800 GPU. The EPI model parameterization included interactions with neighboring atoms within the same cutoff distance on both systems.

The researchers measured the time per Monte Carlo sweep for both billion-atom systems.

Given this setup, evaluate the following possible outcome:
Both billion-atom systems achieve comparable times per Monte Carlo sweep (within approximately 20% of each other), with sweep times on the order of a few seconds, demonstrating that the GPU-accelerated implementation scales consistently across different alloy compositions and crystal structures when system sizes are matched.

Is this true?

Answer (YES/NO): NO